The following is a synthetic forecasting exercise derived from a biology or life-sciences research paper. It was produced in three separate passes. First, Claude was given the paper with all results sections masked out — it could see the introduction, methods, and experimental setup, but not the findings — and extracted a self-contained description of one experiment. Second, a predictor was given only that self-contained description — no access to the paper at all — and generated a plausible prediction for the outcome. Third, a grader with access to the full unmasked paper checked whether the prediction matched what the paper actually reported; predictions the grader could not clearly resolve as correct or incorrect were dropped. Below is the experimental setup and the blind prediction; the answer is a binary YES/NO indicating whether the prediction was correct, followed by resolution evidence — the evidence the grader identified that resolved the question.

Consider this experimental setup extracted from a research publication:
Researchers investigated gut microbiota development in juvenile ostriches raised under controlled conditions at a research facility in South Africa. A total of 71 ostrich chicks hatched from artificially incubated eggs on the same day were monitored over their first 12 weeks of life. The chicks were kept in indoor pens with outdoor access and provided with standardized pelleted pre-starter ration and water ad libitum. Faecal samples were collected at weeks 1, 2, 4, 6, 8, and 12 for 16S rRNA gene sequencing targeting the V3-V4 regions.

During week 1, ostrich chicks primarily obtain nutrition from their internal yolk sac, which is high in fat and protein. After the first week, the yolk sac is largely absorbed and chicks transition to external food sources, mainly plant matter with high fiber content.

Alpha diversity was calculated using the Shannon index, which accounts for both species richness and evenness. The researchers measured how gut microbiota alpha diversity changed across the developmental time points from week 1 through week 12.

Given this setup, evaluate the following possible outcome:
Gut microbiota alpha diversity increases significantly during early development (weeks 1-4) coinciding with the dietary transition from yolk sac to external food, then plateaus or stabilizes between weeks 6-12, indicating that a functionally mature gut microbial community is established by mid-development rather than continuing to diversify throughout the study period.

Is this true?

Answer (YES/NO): NO